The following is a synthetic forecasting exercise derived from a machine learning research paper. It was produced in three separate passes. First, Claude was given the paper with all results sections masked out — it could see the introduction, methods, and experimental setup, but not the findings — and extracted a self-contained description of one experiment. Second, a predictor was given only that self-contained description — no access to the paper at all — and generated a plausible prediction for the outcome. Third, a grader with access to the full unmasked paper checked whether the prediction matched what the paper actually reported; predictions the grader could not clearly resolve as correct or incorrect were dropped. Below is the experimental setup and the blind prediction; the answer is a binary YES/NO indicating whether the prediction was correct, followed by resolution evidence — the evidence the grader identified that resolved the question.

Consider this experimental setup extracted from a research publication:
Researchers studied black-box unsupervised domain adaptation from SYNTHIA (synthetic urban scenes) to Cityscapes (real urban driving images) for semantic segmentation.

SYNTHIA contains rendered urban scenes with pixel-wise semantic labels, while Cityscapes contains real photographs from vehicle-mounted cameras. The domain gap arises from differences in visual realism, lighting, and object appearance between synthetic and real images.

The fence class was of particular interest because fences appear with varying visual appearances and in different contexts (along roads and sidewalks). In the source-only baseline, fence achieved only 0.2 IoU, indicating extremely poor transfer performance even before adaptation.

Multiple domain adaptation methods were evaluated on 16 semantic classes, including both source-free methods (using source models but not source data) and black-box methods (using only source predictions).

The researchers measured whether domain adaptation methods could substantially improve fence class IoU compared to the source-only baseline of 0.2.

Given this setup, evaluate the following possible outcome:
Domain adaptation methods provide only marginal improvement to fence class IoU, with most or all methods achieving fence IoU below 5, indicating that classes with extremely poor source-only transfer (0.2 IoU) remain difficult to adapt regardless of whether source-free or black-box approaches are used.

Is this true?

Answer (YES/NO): YES